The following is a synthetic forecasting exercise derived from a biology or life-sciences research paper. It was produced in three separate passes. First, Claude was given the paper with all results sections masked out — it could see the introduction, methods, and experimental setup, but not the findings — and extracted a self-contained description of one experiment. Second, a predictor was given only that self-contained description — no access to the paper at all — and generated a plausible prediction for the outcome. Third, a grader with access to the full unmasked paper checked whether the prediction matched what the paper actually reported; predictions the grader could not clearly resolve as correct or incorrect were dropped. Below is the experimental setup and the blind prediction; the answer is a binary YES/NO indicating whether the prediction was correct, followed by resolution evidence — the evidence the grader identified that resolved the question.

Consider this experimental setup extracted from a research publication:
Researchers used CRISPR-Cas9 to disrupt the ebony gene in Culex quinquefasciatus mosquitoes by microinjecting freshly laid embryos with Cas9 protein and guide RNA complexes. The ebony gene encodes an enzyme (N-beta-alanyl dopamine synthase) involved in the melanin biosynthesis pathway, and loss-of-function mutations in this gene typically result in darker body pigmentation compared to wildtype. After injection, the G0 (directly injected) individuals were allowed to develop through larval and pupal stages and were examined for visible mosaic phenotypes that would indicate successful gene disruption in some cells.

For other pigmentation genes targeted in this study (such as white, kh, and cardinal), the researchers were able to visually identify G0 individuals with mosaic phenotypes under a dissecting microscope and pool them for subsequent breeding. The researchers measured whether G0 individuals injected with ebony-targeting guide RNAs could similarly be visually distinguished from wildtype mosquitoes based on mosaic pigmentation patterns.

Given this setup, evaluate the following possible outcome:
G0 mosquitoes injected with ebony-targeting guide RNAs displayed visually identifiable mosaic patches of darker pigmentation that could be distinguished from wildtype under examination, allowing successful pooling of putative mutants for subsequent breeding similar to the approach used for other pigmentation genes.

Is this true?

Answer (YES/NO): NO